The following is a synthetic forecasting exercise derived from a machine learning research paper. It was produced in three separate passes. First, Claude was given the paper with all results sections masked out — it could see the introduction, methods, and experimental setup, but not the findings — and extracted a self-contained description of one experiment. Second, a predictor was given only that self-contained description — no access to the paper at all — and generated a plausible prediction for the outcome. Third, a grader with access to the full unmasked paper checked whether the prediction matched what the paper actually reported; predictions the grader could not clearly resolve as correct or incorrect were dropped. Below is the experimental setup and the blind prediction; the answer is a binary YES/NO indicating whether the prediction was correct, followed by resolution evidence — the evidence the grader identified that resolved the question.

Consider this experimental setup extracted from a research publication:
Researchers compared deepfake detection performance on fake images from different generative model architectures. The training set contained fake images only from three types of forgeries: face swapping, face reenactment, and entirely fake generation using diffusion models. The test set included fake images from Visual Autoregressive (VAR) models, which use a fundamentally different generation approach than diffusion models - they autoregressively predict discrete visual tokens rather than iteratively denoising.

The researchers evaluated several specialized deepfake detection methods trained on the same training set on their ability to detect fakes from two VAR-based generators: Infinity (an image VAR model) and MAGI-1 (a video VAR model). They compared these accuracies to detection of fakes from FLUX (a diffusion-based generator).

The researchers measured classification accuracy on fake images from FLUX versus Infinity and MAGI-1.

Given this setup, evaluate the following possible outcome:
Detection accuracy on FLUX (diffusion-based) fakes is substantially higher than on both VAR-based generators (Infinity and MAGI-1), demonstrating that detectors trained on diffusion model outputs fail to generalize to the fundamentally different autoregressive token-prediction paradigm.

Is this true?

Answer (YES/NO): NO